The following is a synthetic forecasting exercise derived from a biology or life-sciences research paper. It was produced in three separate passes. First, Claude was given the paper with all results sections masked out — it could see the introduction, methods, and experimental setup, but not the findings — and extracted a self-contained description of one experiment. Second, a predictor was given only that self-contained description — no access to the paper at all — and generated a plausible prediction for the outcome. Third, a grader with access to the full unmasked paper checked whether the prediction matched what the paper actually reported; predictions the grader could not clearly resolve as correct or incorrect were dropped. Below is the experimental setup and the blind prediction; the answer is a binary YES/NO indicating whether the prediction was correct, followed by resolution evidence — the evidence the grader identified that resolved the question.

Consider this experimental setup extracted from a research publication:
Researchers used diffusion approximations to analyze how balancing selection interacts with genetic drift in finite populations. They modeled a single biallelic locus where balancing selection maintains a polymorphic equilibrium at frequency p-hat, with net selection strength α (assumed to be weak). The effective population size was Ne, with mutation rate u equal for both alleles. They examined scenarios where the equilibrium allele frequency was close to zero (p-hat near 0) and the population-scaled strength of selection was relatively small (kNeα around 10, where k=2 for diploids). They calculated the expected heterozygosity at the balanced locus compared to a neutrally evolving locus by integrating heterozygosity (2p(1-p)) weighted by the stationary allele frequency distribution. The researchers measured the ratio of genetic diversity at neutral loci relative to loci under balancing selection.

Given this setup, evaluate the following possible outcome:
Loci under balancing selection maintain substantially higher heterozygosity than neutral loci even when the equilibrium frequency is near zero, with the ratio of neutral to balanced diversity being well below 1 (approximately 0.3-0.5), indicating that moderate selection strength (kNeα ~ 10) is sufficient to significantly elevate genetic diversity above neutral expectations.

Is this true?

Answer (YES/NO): NO